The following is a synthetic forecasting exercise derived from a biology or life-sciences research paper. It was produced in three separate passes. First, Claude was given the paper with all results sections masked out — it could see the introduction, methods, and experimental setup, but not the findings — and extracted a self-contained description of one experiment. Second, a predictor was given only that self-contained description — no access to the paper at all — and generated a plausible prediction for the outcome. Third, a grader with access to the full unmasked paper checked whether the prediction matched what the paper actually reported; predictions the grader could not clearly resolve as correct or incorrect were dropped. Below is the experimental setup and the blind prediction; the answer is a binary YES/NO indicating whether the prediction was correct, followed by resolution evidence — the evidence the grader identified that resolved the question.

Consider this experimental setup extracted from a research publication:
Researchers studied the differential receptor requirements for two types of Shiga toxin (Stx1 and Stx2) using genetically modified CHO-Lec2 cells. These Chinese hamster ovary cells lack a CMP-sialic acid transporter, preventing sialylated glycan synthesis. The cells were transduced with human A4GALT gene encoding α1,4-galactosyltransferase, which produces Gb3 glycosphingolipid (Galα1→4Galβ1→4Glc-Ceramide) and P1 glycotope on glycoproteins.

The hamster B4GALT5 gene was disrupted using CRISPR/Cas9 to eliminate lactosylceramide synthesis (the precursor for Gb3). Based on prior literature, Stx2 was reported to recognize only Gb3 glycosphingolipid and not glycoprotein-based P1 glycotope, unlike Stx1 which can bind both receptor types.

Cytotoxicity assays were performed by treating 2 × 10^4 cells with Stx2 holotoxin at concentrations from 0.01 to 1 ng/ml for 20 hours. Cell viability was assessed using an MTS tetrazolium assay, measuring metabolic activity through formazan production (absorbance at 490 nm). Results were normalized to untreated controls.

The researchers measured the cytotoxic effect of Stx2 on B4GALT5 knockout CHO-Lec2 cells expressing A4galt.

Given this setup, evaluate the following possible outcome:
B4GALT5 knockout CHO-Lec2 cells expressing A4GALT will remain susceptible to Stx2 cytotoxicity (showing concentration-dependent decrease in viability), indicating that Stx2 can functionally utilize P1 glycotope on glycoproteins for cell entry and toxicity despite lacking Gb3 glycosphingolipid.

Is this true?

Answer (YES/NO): NO